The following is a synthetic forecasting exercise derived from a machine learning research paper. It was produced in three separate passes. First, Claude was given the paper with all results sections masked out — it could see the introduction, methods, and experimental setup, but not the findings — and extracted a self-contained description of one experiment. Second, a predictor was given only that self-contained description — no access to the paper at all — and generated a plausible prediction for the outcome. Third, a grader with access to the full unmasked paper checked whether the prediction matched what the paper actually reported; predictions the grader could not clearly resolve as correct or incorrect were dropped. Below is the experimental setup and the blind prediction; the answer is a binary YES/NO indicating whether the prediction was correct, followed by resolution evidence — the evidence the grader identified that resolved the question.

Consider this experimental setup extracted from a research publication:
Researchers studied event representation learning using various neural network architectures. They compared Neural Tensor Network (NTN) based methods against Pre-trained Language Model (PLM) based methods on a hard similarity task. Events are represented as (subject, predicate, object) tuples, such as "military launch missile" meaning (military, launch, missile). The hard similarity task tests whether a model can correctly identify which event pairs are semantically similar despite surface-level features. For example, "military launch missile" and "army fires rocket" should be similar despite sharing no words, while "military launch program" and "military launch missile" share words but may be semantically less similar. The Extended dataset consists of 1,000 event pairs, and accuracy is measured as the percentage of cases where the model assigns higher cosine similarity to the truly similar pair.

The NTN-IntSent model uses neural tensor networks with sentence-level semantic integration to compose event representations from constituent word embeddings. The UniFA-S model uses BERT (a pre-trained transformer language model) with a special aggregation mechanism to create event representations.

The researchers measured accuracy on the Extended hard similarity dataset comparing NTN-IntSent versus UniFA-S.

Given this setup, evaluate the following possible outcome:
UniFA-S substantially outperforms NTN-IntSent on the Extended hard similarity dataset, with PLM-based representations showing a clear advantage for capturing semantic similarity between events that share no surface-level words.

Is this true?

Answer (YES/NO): NO